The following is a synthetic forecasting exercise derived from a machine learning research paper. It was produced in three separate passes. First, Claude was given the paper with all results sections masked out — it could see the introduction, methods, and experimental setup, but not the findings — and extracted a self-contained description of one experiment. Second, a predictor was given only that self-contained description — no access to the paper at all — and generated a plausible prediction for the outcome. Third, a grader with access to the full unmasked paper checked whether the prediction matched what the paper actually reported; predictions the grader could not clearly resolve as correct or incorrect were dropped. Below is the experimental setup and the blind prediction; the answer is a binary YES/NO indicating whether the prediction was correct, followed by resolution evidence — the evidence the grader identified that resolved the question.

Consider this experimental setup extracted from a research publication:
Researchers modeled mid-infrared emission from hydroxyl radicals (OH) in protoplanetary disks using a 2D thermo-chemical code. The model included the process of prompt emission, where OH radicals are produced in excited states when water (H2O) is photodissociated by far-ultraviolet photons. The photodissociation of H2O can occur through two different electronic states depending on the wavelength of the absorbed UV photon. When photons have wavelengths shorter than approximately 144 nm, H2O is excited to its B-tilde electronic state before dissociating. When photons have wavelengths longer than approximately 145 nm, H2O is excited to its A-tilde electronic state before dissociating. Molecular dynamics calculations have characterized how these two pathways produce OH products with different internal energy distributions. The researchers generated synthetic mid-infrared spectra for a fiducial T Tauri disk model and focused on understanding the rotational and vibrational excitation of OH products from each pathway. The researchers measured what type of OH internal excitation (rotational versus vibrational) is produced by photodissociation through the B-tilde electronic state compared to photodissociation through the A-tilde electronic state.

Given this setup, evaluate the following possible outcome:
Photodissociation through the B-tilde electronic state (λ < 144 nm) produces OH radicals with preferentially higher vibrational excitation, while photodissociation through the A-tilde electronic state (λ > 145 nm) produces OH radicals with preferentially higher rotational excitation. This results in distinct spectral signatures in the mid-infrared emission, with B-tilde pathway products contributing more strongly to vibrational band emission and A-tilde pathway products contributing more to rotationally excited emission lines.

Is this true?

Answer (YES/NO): NO